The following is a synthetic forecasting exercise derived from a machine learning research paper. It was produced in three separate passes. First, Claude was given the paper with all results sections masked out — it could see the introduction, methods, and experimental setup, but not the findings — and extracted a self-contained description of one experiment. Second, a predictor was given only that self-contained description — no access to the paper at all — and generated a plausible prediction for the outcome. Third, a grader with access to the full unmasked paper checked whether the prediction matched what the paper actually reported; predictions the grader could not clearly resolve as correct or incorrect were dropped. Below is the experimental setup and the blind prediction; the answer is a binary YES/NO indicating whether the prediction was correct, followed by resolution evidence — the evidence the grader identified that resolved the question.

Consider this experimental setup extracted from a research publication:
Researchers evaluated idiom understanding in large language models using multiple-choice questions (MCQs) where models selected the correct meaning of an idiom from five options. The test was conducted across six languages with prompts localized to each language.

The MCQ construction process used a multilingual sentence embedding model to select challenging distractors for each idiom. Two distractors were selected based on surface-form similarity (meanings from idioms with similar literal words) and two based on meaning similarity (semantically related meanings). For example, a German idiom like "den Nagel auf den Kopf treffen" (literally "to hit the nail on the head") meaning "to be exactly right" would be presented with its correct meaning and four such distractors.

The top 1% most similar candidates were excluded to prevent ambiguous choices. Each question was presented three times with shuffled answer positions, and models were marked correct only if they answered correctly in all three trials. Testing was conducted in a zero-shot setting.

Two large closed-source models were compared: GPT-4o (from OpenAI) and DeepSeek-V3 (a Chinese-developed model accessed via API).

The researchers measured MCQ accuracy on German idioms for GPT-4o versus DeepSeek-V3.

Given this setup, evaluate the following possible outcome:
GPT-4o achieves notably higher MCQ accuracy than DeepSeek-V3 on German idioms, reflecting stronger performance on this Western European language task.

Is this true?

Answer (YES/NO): YES